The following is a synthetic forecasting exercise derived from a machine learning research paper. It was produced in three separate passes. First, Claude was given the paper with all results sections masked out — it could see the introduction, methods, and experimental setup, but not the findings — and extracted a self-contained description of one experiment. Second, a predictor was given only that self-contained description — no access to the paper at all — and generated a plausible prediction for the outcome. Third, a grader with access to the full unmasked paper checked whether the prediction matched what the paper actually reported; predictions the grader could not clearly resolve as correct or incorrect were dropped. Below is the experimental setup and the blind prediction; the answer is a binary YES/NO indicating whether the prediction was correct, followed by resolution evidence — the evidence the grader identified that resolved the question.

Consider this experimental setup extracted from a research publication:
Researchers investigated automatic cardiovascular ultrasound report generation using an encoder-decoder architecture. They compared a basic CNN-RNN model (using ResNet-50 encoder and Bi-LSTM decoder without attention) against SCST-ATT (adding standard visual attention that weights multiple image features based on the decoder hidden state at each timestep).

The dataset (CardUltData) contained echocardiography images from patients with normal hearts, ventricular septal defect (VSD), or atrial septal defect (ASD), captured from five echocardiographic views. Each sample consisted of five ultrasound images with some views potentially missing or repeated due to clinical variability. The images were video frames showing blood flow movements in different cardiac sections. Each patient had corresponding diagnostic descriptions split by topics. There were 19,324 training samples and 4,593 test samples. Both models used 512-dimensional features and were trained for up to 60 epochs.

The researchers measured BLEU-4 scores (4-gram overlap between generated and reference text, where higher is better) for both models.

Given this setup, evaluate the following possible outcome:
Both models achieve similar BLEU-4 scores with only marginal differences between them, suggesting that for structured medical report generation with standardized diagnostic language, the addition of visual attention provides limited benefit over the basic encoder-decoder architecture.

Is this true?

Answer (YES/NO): YES